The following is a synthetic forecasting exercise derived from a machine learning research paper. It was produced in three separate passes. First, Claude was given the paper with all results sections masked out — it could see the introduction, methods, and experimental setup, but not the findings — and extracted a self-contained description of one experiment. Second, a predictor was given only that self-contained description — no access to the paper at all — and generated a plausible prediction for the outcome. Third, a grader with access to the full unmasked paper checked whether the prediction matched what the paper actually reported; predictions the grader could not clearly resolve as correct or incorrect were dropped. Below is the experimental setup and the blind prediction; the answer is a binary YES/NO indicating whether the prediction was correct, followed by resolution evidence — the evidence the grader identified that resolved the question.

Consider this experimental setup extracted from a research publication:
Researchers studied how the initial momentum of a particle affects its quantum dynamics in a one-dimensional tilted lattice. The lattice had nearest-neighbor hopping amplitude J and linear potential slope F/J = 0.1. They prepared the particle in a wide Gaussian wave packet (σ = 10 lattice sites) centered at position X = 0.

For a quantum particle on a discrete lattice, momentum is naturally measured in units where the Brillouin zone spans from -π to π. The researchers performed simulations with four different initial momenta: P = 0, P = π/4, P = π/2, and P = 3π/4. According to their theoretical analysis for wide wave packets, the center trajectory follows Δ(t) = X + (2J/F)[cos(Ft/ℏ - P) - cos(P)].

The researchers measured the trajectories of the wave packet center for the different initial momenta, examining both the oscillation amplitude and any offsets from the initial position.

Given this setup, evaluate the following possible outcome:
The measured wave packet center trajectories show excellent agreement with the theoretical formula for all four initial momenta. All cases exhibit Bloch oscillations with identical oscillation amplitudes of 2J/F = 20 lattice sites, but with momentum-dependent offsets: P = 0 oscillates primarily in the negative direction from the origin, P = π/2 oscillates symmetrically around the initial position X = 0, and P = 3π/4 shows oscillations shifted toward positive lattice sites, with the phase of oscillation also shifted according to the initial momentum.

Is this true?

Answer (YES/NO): YES